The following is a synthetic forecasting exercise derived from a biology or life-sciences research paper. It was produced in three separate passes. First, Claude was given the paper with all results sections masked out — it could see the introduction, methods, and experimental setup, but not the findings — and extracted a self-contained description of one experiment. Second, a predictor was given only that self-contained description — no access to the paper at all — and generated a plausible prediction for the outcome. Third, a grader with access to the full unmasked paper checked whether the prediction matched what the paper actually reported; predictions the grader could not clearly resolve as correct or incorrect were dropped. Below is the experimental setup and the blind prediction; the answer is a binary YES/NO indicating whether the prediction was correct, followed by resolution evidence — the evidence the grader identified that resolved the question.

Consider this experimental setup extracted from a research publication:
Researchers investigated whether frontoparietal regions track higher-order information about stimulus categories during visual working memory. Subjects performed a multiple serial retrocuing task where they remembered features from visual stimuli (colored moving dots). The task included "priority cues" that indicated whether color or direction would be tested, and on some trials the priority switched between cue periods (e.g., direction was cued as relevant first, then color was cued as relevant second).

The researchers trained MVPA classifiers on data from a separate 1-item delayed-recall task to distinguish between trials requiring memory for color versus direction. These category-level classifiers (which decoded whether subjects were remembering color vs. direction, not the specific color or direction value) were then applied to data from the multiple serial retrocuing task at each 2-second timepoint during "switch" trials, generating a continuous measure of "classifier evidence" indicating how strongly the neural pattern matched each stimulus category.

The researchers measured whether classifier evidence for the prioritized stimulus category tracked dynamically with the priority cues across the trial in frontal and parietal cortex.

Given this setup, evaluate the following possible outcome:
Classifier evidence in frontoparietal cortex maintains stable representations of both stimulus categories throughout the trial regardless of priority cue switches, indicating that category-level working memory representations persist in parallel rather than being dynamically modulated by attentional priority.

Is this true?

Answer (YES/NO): NO